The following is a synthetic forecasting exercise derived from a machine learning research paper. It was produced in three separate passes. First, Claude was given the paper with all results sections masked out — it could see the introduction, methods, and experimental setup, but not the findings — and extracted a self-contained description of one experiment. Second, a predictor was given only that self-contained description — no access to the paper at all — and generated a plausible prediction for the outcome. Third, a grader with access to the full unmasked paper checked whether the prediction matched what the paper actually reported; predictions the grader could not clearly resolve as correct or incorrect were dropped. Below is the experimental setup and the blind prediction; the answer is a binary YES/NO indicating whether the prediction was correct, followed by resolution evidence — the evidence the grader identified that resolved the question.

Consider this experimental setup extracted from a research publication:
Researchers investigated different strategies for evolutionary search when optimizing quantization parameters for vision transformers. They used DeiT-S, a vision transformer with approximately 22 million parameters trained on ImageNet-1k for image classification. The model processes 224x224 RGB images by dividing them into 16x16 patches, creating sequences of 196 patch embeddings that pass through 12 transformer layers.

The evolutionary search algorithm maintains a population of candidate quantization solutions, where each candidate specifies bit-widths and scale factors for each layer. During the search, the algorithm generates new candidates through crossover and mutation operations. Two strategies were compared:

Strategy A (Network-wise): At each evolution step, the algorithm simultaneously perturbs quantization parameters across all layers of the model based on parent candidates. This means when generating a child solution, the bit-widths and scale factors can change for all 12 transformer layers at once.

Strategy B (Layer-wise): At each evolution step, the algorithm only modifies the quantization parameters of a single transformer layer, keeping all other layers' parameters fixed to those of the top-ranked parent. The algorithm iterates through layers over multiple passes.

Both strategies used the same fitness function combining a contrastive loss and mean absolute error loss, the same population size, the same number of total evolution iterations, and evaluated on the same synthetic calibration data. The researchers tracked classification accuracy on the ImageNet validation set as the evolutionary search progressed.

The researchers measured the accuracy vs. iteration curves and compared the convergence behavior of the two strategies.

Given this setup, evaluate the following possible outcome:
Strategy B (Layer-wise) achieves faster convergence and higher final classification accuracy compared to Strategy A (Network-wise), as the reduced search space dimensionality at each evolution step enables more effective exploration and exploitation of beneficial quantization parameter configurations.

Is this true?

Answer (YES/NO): YES